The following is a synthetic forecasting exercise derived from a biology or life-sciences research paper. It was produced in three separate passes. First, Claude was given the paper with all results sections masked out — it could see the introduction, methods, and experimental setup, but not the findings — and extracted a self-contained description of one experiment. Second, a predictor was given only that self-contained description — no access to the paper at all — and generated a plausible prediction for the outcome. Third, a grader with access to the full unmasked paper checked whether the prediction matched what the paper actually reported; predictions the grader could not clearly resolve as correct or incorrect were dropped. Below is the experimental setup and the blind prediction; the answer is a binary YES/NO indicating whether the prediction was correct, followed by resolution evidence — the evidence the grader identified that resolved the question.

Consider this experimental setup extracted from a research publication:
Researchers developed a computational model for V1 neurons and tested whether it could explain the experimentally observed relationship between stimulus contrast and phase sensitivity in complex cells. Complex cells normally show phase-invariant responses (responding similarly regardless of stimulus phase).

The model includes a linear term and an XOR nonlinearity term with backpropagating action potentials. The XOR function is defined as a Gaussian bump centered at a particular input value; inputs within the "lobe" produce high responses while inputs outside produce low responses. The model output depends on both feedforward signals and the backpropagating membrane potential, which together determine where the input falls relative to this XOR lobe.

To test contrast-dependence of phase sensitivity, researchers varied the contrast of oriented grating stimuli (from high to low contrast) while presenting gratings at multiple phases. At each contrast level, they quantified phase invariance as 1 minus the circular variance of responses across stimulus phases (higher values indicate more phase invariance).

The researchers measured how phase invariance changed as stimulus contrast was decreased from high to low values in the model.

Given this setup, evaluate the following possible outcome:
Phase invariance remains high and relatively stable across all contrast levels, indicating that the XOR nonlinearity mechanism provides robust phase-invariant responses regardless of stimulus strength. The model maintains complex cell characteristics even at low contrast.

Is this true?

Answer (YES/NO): NO